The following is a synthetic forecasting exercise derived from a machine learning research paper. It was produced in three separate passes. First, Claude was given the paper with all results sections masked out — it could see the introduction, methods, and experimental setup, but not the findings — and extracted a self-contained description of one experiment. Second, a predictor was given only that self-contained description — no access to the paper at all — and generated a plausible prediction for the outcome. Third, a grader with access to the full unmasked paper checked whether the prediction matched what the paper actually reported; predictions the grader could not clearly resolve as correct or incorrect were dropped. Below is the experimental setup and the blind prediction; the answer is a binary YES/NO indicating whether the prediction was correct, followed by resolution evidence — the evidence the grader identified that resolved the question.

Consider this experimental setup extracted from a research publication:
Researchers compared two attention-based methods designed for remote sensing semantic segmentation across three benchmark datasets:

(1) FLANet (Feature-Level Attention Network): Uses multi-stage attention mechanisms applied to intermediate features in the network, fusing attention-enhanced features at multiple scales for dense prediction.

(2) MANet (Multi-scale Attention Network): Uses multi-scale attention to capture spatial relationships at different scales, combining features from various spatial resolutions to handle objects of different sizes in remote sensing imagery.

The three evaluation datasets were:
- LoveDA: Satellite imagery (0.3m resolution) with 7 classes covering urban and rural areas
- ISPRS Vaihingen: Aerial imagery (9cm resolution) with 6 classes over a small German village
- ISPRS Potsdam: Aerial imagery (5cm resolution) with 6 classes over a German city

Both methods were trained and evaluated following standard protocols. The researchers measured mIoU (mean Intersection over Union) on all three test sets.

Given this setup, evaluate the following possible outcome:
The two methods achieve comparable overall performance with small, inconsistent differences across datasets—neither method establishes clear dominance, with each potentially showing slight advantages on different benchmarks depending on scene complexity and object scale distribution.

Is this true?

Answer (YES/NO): NO